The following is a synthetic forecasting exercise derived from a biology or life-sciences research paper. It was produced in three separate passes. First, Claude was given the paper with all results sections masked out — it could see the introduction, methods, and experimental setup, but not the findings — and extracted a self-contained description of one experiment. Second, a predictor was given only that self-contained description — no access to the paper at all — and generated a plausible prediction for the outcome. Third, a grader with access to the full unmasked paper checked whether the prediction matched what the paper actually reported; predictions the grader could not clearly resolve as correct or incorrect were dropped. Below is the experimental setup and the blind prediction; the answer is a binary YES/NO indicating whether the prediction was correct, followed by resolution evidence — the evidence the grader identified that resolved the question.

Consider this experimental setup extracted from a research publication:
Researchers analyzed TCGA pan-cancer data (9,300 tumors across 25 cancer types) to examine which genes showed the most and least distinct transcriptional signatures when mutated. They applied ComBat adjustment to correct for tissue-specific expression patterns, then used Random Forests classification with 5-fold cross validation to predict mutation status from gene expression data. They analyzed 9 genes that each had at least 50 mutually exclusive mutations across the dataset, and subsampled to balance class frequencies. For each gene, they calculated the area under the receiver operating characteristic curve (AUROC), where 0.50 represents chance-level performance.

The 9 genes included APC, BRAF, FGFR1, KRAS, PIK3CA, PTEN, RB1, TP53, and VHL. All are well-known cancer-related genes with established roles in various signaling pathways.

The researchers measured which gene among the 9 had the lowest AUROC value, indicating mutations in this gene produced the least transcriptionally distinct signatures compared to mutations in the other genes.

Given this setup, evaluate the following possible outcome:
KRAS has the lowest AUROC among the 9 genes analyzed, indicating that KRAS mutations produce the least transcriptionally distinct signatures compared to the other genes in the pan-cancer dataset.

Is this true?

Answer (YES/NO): NO